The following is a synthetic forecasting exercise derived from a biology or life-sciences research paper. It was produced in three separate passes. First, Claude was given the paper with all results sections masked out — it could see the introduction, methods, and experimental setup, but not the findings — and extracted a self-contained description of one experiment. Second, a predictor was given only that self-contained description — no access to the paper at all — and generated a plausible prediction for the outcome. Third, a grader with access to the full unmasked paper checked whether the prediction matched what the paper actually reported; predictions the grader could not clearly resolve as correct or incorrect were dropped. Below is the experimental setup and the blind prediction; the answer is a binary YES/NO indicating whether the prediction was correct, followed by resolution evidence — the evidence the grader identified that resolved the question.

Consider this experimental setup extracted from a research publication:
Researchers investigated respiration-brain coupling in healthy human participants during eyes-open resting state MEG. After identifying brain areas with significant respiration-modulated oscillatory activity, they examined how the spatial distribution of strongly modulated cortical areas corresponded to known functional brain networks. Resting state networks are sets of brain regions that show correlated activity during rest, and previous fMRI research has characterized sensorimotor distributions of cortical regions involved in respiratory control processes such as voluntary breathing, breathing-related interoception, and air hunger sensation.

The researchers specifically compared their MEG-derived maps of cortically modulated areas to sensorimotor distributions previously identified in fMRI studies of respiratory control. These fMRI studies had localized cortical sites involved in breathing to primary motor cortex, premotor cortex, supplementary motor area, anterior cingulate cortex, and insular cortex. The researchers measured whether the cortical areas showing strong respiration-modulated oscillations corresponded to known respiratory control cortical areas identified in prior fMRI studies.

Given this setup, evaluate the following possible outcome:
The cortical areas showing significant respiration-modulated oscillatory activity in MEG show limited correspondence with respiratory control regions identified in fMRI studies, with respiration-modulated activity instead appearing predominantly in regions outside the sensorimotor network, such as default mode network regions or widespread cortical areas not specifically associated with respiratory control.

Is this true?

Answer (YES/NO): NO